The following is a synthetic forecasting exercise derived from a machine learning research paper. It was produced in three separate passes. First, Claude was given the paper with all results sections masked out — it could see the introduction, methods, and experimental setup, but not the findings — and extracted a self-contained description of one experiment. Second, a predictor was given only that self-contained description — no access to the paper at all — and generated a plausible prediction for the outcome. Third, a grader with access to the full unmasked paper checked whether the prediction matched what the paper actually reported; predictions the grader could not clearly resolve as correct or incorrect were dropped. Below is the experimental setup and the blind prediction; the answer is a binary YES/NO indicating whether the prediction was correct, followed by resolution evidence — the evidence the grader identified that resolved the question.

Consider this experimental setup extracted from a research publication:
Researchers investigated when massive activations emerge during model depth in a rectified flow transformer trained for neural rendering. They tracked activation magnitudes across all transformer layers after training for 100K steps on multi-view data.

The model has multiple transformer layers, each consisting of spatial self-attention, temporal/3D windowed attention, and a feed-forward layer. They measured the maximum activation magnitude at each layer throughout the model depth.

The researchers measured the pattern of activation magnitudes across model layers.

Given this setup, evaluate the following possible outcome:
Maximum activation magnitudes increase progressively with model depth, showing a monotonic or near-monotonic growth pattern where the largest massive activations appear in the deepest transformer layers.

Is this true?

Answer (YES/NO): NO